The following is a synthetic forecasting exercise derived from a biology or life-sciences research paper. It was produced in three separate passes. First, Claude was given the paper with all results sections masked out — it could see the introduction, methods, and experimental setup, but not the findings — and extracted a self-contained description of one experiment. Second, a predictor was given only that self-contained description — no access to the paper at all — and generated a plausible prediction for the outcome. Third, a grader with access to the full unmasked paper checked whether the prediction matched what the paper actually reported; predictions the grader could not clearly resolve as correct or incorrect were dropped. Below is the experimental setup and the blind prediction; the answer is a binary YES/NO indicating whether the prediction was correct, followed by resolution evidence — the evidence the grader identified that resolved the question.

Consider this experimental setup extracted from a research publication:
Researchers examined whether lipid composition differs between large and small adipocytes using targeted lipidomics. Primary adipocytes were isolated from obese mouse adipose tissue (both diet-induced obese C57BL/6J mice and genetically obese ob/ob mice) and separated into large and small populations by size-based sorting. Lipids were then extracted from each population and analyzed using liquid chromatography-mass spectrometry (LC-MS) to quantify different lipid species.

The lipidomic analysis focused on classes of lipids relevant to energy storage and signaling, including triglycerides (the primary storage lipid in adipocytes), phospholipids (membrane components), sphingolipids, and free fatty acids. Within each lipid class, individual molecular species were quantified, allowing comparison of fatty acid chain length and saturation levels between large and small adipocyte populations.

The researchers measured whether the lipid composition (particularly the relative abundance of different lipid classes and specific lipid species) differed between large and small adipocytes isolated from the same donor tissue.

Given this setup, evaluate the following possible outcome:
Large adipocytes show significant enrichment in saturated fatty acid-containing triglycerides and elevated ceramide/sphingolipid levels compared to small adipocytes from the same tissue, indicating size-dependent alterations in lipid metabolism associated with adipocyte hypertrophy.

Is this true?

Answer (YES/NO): NO